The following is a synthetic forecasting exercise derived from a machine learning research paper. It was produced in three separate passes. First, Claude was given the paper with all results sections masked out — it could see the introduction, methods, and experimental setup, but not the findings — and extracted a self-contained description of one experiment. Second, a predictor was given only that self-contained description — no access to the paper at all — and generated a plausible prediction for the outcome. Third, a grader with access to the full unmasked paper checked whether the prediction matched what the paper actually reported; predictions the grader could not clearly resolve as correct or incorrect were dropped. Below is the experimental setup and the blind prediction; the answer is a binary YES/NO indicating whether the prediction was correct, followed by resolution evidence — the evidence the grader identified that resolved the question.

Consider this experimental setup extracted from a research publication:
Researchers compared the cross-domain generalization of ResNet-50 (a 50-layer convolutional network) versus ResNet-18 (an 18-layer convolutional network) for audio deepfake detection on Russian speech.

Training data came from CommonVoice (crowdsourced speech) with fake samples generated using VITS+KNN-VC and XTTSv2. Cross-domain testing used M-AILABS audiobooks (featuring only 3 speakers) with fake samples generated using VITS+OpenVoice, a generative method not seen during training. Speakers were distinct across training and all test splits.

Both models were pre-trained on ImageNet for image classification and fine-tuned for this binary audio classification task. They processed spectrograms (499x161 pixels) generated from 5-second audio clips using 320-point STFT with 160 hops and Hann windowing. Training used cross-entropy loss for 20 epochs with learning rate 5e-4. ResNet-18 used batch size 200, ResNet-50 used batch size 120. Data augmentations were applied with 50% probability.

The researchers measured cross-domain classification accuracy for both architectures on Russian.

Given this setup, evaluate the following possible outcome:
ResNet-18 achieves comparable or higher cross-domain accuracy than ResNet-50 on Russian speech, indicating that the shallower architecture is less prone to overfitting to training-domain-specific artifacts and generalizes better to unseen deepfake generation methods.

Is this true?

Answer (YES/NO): YES